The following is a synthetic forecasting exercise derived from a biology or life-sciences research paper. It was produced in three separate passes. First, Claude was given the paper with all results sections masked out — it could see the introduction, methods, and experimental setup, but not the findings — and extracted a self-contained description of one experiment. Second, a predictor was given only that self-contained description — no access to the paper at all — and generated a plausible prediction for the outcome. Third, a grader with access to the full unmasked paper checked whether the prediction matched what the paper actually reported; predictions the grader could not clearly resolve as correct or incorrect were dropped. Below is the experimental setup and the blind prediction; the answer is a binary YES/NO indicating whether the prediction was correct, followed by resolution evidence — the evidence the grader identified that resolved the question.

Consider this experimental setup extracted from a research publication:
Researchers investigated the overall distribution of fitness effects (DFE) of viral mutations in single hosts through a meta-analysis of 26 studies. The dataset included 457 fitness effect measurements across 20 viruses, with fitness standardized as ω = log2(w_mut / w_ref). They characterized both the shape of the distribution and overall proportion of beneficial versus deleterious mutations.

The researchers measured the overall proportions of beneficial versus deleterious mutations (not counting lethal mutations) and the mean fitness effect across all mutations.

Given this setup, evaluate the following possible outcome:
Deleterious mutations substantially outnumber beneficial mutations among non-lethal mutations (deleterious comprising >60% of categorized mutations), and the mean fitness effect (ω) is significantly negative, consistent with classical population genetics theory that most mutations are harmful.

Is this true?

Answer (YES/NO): YES